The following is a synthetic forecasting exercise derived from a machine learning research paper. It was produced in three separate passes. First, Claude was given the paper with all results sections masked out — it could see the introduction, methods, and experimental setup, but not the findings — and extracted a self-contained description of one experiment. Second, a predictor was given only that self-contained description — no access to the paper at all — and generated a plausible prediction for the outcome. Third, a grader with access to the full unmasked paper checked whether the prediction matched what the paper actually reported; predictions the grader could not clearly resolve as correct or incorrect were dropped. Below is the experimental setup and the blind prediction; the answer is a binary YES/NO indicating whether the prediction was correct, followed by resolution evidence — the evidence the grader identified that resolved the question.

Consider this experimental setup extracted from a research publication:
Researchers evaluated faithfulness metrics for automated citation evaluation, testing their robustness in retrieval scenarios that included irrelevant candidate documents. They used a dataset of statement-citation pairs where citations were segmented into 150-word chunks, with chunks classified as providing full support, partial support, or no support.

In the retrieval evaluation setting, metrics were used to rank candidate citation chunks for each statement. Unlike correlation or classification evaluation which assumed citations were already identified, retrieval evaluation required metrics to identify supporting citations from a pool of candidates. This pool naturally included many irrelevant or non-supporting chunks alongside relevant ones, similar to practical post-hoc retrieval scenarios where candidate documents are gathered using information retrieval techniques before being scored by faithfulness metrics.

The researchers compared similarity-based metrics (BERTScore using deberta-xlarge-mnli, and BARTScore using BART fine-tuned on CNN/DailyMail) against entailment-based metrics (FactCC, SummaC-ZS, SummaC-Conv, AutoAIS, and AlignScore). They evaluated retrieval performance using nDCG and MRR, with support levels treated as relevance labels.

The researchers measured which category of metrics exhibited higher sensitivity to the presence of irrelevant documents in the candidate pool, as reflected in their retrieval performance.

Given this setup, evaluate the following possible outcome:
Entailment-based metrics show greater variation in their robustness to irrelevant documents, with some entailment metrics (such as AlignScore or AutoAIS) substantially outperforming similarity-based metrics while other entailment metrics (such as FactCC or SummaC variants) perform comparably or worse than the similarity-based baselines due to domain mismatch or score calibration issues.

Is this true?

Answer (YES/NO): NO